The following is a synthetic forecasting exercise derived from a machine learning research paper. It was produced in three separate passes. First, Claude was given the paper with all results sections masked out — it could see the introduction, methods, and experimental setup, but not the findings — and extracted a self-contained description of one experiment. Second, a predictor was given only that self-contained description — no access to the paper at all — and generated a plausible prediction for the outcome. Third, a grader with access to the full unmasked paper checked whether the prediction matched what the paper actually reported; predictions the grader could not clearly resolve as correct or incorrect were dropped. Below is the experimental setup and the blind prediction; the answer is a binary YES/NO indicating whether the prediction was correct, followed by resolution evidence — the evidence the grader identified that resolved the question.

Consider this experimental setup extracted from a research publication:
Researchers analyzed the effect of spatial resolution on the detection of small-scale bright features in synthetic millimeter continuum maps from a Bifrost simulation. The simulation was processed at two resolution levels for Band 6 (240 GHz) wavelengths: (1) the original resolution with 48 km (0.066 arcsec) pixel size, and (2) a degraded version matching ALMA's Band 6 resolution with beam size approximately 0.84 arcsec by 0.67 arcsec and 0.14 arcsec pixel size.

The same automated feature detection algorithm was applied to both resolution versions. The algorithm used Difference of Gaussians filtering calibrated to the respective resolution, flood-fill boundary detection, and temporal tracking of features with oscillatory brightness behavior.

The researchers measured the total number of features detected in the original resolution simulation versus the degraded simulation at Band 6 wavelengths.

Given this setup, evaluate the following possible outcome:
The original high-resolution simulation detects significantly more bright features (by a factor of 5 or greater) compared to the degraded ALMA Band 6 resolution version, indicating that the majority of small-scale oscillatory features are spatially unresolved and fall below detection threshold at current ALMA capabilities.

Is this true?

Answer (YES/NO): NO